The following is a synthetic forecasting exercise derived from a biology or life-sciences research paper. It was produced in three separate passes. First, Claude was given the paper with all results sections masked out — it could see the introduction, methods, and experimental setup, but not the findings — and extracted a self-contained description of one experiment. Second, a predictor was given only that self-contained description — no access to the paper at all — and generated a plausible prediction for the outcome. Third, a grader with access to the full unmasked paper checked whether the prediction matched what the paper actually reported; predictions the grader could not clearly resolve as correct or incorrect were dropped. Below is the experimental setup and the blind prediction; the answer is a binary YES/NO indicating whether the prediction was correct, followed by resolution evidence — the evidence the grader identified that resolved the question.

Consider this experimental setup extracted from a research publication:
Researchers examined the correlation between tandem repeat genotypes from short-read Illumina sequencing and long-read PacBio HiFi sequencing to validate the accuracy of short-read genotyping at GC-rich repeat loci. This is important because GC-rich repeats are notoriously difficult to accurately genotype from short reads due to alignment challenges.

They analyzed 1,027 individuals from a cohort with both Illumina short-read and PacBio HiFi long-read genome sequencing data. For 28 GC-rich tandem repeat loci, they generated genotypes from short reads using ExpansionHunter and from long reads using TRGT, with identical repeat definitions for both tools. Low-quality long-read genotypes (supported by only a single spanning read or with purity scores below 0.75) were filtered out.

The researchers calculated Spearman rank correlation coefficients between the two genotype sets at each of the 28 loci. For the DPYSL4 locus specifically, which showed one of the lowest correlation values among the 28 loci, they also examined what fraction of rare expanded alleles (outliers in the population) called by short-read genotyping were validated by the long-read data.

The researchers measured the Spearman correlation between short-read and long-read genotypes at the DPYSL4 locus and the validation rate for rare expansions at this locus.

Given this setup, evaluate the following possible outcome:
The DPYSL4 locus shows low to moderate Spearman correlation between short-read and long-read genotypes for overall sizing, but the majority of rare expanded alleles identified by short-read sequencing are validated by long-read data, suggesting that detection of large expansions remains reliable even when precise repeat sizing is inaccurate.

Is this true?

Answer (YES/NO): YES